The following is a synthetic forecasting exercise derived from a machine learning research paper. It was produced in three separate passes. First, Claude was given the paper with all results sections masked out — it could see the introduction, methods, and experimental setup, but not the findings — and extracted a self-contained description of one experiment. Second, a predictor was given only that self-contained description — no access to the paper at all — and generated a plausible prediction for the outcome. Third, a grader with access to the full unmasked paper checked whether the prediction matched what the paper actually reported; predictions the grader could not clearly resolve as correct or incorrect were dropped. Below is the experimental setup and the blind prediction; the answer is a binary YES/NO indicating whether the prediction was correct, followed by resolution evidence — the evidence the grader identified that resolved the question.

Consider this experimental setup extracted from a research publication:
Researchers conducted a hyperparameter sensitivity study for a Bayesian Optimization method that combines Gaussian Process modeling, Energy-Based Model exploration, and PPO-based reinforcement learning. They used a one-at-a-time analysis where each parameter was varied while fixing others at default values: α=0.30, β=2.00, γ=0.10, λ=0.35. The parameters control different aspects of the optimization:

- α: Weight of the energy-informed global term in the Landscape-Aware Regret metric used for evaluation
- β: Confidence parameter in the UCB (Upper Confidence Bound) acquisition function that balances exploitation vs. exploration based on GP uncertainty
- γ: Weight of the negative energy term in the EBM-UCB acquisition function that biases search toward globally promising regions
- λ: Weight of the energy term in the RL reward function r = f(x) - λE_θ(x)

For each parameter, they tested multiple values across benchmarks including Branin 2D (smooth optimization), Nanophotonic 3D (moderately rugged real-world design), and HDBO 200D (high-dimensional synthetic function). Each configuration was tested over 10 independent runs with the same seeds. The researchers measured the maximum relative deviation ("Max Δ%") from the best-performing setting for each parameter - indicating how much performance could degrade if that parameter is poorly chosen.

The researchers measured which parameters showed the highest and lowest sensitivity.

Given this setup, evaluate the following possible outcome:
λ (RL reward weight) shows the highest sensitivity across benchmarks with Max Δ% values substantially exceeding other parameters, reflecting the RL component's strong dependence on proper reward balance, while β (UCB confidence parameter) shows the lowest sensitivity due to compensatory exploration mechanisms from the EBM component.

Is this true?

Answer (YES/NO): NO